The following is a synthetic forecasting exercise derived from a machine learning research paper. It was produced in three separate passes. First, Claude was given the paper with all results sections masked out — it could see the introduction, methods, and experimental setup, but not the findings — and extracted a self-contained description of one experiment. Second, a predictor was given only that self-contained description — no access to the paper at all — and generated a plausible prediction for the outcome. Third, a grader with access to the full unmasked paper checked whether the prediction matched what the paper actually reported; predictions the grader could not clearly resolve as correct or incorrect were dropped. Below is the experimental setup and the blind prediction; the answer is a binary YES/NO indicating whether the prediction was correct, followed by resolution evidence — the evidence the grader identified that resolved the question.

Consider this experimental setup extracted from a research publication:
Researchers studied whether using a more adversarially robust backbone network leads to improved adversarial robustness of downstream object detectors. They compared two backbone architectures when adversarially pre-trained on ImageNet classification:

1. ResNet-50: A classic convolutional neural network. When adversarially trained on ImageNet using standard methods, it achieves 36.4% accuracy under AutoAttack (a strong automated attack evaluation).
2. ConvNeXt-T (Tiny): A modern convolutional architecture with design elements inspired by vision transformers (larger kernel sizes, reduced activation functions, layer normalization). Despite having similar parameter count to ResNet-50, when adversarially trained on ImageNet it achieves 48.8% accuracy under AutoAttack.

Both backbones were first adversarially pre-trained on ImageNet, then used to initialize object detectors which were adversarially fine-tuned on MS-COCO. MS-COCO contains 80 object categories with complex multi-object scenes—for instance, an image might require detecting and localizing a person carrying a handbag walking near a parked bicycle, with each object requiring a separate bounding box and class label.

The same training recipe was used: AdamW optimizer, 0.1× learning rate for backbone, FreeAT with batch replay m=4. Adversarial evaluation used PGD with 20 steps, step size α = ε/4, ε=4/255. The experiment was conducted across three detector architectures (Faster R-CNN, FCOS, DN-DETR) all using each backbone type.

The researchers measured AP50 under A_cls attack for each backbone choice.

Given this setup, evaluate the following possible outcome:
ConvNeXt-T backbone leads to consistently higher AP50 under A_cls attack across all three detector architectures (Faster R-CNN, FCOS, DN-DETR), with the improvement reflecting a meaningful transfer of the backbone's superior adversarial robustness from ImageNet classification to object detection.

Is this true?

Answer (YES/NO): YES